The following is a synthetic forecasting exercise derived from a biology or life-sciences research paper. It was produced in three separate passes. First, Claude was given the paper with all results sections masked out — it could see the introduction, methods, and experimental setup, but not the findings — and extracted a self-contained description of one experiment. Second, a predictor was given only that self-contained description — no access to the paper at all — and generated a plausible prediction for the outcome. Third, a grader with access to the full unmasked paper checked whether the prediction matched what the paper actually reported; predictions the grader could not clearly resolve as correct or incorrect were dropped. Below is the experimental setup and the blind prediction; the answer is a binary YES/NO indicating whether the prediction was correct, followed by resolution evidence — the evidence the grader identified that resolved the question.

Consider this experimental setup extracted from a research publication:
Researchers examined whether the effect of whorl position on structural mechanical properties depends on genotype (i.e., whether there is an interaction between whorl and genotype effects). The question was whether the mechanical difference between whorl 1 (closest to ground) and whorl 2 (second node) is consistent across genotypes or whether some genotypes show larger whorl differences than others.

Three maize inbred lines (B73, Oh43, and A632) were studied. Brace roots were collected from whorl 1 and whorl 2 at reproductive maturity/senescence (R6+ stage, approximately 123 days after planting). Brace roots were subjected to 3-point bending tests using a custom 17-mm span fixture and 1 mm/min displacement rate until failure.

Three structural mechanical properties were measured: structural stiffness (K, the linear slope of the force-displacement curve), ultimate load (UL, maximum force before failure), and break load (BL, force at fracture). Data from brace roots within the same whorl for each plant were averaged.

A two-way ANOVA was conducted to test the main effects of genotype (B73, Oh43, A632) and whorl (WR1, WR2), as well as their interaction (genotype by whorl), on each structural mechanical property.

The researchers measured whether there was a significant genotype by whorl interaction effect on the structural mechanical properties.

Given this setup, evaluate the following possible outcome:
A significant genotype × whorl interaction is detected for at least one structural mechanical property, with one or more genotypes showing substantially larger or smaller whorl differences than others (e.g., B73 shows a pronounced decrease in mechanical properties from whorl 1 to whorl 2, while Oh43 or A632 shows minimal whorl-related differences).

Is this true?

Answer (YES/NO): NO